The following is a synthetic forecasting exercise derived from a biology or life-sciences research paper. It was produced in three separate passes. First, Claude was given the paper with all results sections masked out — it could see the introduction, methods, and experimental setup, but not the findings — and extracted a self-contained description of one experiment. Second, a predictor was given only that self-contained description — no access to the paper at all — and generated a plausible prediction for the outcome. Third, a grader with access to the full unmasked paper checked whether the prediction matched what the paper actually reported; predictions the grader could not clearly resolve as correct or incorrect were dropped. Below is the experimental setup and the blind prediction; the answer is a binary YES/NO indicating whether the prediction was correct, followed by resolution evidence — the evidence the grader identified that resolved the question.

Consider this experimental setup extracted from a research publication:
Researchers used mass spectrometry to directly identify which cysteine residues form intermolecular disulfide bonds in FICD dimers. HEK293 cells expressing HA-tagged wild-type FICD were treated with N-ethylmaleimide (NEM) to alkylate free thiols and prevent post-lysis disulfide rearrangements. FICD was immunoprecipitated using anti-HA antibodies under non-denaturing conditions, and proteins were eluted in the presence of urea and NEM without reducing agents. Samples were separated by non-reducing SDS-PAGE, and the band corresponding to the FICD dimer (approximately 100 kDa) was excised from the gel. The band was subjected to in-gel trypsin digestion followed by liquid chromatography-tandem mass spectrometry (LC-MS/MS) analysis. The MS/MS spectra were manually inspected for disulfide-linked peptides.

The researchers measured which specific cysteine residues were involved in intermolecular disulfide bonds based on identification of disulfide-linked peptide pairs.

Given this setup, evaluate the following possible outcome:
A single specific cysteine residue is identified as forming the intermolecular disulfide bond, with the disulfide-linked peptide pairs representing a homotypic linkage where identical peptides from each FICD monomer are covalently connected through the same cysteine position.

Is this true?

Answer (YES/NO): YES